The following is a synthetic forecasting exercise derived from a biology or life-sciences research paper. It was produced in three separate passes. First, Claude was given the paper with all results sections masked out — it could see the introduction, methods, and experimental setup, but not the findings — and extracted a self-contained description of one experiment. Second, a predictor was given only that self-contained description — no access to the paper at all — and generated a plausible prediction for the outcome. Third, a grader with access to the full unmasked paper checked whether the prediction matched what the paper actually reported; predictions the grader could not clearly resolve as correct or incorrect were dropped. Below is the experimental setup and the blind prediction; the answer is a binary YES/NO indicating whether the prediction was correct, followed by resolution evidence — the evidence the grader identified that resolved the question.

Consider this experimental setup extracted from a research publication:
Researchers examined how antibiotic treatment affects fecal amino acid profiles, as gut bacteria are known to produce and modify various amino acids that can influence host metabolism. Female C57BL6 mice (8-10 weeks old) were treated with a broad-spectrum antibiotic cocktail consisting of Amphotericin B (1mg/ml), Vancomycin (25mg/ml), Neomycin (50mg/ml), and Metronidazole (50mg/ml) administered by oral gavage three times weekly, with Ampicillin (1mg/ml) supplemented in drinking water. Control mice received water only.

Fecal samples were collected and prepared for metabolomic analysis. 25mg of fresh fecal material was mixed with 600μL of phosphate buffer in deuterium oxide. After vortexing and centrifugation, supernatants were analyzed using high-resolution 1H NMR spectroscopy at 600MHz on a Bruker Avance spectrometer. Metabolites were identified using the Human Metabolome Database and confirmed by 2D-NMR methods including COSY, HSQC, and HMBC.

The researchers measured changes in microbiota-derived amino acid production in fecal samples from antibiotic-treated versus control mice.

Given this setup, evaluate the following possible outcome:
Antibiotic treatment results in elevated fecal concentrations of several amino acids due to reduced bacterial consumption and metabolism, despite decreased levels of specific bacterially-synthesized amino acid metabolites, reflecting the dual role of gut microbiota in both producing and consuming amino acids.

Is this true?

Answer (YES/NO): YES